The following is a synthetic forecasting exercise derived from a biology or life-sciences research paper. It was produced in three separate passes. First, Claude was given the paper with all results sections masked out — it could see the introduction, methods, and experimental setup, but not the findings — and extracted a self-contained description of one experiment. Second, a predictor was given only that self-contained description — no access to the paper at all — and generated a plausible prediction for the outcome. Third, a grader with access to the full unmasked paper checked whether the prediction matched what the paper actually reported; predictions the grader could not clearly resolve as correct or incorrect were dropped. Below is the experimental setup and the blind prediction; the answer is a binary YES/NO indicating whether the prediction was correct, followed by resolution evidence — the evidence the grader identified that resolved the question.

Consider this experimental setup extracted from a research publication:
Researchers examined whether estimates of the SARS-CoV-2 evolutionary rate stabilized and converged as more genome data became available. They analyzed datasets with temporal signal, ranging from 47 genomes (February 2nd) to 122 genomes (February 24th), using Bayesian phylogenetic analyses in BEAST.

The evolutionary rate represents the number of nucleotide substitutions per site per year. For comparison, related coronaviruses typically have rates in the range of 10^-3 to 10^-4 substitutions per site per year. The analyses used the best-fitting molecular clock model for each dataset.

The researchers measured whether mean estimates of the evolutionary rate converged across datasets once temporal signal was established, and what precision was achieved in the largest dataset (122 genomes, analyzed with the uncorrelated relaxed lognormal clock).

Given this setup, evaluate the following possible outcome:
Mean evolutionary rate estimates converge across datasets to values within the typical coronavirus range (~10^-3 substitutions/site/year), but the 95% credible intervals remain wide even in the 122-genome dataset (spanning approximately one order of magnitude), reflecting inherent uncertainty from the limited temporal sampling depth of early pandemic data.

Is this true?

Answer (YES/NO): NO